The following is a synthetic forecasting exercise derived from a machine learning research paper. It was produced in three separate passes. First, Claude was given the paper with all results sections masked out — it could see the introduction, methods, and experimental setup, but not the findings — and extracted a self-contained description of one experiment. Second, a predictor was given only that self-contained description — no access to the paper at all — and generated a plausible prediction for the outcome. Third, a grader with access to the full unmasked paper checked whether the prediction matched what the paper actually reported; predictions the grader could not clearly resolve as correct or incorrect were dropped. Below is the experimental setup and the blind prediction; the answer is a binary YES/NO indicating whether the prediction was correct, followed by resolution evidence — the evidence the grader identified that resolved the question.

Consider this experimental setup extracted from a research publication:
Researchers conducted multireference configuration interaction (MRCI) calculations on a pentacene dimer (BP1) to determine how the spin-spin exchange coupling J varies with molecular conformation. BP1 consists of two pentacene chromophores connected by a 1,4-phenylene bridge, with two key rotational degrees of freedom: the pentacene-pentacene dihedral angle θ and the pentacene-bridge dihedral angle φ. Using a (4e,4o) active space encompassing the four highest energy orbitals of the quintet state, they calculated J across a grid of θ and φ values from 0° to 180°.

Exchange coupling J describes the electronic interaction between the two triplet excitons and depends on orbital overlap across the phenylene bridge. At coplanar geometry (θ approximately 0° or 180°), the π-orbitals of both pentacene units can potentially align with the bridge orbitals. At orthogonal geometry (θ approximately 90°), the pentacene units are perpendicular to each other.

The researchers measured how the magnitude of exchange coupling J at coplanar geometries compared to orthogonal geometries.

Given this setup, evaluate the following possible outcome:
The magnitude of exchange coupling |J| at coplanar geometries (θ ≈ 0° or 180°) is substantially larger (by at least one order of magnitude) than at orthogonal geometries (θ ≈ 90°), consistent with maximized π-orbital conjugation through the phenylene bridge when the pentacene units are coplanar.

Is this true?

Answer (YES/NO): YES